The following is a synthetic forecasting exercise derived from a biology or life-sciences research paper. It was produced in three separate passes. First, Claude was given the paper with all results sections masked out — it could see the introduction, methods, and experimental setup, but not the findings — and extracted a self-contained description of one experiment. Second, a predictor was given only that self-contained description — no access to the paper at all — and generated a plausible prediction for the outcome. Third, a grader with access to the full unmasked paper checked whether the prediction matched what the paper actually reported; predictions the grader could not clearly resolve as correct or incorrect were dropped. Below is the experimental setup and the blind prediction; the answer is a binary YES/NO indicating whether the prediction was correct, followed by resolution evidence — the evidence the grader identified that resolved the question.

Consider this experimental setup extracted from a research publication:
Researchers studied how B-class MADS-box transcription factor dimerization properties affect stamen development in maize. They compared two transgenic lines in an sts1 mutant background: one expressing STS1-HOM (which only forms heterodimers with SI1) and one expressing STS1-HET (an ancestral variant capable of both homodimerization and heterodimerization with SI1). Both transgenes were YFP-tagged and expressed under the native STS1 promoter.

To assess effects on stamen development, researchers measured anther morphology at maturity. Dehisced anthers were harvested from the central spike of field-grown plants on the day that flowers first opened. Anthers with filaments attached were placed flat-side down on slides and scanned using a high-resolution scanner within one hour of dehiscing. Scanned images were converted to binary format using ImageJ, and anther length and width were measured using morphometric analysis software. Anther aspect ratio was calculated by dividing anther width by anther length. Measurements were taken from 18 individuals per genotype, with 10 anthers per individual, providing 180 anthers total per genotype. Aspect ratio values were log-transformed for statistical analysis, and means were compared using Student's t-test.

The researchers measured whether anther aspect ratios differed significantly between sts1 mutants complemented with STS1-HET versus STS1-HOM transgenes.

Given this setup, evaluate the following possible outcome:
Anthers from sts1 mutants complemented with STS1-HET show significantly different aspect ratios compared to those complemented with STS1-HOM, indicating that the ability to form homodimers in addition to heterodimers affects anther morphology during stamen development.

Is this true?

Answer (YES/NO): YES